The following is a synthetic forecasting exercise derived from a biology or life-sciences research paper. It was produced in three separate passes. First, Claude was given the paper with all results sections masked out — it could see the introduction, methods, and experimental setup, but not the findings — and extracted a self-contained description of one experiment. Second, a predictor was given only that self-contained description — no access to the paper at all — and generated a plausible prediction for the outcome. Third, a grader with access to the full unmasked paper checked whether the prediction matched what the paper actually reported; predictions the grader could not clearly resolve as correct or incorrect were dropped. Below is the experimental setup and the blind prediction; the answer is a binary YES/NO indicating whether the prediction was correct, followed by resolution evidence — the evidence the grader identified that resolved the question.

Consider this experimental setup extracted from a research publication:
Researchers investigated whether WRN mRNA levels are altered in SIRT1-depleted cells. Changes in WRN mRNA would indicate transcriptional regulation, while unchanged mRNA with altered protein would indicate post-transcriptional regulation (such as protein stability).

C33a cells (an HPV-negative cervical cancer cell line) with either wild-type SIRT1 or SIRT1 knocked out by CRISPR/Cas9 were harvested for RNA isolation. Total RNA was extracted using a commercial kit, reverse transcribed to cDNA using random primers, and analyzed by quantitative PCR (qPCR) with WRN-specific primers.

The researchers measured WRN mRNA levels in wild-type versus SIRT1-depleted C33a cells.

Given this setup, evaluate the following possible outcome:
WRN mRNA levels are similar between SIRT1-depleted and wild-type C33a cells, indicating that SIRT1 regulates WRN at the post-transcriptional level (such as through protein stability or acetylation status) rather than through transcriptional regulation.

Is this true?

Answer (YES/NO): YES